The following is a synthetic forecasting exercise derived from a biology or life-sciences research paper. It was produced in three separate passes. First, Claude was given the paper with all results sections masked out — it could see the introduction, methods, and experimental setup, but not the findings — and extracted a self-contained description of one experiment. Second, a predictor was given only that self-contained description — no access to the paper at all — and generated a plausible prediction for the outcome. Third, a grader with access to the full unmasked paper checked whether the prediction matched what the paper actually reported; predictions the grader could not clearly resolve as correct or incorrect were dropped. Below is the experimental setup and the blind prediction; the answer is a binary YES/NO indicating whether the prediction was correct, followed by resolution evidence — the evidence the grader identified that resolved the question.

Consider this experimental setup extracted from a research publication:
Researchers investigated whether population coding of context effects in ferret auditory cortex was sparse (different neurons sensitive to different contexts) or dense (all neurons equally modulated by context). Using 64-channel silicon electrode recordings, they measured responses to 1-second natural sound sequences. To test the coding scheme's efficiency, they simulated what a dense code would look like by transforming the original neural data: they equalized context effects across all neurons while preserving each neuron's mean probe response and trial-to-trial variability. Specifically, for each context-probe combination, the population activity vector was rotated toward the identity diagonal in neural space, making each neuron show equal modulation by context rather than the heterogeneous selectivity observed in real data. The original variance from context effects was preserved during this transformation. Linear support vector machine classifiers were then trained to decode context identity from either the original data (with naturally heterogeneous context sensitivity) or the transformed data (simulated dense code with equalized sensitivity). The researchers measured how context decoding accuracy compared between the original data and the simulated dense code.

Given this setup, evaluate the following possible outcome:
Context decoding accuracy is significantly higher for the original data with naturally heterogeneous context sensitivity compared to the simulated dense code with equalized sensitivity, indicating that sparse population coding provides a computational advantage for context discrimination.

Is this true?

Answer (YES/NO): YES